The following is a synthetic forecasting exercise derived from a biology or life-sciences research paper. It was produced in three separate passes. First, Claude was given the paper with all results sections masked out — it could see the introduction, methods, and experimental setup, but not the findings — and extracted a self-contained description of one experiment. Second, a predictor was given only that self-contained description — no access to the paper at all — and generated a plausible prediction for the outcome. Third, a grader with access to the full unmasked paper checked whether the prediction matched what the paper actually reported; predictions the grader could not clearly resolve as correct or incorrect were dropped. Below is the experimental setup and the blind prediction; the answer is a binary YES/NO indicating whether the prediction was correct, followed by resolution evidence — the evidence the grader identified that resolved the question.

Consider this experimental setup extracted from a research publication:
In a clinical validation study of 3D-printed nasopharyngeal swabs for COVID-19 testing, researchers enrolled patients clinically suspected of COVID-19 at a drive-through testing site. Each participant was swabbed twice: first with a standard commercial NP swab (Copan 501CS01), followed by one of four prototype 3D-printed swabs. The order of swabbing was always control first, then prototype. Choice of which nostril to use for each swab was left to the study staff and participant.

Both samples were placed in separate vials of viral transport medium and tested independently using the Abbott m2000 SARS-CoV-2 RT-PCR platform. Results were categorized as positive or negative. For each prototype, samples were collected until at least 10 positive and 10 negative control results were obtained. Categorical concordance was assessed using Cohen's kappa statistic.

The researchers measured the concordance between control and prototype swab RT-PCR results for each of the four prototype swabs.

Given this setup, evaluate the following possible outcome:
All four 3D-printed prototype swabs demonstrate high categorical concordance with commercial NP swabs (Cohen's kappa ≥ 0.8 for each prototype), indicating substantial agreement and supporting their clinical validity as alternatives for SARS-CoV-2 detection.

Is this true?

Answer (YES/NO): YES